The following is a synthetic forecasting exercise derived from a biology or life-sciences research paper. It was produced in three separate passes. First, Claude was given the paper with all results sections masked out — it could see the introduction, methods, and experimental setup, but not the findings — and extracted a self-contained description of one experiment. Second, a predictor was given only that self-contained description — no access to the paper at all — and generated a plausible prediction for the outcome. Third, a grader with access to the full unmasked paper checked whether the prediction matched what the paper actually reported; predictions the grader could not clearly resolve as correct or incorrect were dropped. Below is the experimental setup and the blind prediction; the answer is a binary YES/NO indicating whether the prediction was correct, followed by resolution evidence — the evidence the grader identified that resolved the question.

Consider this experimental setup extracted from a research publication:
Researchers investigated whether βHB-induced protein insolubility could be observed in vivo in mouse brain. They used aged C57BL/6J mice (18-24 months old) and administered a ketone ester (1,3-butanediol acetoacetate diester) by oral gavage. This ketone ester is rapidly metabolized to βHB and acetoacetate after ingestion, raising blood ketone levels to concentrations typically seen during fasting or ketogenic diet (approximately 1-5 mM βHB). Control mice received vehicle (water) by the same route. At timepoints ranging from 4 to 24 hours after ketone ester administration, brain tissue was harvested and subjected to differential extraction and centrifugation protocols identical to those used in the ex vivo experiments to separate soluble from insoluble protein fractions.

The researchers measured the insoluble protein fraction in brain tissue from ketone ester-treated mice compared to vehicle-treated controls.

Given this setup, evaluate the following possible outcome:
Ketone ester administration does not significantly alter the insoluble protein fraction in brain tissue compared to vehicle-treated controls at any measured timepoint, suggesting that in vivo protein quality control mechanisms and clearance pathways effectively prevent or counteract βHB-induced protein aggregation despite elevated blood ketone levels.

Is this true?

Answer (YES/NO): NO